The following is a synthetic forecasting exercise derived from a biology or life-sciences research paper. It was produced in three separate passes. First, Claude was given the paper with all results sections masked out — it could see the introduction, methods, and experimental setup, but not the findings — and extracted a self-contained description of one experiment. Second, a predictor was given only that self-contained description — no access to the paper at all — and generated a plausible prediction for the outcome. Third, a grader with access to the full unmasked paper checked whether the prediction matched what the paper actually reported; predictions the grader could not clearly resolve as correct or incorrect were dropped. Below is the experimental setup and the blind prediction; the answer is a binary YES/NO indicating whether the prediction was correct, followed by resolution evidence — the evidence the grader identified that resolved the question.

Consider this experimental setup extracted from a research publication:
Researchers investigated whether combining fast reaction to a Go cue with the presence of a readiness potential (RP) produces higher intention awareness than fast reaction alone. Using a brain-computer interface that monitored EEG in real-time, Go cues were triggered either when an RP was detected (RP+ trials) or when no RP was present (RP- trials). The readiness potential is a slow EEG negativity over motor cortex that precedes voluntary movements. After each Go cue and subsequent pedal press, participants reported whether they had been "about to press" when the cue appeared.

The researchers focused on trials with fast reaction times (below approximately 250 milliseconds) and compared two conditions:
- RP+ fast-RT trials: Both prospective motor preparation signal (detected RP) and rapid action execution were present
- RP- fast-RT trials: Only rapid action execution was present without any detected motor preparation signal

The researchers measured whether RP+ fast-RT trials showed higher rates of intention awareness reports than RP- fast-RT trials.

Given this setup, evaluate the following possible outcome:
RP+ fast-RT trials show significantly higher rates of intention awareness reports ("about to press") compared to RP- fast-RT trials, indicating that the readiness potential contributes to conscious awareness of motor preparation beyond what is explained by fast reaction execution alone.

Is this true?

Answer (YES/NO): YES